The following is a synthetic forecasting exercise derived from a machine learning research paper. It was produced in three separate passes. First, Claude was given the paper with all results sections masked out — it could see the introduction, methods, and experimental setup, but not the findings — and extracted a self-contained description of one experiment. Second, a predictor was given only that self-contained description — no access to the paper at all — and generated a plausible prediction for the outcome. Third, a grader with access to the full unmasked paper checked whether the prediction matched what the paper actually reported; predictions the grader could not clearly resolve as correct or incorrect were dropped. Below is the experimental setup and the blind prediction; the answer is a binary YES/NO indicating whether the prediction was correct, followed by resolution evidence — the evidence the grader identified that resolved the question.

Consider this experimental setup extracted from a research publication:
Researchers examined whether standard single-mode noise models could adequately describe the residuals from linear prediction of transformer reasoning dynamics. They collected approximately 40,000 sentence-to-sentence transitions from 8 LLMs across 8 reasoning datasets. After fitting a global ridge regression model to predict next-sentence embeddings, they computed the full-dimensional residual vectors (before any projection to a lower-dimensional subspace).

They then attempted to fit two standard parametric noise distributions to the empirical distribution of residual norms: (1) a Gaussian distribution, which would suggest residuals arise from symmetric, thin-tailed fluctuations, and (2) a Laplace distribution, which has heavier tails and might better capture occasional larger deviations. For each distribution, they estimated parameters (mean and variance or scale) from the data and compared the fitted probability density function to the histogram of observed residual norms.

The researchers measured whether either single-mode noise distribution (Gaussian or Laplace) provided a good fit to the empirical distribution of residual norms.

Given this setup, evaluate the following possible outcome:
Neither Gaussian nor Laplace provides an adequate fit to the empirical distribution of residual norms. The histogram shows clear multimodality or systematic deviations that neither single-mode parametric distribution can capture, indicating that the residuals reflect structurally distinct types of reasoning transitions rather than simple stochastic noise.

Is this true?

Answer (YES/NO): YES